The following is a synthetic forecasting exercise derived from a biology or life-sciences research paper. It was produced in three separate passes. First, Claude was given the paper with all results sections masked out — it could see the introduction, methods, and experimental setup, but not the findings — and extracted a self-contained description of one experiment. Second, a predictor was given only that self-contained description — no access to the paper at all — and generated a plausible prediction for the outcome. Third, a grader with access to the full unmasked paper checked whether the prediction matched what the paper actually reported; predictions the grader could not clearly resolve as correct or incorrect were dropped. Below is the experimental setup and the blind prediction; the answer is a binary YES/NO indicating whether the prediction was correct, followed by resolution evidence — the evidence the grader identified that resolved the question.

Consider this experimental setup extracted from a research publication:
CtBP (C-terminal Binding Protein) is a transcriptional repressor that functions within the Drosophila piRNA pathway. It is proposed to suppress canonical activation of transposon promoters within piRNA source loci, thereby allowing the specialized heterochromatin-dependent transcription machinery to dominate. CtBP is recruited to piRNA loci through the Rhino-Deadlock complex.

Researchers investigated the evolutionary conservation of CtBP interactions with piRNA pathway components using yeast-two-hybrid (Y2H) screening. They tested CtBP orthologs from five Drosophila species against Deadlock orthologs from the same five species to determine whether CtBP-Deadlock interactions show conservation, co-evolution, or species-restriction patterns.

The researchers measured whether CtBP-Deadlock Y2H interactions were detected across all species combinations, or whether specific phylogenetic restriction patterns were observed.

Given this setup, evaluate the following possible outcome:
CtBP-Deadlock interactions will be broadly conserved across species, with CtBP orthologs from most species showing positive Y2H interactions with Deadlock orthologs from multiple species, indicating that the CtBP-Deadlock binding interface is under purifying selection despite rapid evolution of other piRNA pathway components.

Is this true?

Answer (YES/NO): NO